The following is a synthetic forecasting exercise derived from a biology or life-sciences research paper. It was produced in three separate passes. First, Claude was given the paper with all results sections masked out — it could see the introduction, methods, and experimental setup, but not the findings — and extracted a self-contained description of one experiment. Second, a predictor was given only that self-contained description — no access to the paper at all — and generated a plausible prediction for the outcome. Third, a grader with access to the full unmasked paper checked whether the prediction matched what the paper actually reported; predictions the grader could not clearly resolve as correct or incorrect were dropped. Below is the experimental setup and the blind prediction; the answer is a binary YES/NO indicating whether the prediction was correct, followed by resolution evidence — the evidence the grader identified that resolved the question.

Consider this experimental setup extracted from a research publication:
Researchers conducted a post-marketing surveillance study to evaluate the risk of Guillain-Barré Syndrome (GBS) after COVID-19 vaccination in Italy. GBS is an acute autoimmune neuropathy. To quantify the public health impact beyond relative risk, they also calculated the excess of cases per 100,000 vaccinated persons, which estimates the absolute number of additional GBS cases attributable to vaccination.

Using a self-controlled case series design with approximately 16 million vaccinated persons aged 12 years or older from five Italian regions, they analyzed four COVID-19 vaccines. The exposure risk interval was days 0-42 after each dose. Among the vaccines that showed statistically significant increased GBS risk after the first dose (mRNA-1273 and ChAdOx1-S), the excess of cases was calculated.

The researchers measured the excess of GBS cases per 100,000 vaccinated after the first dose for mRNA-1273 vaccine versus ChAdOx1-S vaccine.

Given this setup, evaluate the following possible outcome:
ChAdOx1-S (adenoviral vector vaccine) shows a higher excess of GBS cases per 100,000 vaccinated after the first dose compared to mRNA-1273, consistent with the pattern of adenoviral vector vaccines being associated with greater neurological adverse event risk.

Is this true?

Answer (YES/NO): YES